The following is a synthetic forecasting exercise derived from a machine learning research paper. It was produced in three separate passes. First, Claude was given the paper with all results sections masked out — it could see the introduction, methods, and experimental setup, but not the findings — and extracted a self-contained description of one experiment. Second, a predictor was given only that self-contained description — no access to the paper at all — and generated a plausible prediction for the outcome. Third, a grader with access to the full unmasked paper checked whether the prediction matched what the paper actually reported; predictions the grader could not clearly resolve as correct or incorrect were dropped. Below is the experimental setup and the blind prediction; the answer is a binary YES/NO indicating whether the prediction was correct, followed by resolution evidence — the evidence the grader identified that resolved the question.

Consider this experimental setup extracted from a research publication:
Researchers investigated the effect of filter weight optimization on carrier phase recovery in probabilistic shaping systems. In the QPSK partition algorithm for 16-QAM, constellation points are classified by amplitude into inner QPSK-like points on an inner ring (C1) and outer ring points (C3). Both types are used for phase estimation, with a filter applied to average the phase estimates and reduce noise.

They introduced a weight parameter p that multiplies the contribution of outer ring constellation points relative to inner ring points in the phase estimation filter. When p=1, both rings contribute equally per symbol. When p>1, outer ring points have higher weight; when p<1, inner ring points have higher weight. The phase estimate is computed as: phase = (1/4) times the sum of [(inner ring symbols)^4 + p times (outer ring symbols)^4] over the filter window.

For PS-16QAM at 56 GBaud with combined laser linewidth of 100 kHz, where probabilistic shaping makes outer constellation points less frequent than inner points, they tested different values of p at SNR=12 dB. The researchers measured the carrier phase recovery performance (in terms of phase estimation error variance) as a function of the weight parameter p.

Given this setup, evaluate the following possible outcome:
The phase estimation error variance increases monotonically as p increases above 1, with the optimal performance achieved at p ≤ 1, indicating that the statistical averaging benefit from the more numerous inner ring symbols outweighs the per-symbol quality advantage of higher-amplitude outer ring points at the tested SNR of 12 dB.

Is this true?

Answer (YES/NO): NO